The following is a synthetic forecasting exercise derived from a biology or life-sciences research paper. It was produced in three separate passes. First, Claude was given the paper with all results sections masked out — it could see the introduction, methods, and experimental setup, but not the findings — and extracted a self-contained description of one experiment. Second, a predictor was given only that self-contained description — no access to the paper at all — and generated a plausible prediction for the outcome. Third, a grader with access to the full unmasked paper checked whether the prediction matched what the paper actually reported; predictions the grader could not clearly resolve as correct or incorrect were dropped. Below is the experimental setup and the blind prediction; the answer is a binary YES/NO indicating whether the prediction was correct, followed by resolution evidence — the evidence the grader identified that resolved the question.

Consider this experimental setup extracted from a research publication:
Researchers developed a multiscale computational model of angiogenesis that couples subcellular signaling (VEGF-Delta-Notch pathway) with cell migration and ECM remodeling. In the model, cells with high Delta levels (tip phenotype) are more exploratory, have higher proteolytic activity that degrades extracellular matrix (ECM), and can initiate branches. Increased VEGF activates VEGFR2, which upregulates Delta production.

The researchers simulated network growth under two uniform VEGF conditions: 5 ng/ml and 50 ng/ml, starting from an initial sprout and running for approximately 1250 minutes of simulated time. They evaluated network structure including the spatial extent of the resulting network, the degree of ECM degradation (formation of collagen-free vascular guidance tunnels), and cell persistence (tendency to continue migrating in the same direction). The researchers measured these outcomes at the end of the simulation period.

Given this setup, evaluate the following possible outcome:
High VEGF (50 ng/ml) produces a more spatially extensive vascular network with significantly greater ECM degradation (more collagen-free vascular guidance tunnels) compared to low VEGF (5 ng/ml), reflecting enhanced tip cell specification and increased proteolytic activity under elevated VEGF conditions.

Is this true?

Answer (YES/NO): YES